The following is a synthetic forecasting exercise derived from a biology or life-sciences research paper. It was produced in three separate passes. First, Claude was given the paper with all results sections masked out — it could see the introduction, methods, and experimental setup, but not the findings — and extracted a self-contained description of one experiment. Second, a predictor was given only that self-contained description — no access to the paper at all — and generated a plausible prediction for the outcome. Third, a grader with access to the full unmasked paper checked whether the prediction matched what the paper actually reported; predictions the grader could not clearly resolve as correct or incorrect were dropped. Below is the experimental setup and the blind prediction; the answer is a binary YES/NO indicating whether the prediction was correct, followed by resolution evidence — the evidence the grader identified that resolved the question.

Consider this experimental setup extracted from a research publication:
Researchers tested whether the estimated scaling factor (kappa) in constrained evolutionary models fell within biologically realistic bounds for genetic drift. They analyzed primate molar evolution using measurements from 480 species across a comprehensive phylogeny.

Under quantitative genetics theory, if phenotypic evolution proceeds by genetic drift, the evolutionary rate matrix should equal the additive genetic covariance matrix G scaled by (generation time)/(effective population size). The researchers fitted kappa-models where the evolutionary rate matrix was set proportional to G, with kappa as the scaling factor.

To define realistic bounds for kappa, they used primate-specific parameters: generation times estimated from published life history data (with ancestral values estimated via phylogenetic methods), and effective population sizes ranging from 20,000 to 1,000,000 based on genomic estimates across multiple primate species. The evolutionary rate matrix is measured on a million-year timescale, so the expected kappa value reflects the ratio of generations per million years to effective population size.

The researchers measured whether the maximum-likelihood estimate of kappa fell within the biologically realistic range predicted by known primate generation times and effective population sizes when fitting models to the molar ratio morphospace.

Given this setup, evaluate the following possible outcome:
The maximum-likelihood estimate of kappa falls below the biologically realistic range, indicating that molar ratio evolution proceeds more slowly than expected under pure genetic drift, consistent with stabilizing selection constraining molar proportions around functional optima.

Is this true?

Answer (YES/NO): NO